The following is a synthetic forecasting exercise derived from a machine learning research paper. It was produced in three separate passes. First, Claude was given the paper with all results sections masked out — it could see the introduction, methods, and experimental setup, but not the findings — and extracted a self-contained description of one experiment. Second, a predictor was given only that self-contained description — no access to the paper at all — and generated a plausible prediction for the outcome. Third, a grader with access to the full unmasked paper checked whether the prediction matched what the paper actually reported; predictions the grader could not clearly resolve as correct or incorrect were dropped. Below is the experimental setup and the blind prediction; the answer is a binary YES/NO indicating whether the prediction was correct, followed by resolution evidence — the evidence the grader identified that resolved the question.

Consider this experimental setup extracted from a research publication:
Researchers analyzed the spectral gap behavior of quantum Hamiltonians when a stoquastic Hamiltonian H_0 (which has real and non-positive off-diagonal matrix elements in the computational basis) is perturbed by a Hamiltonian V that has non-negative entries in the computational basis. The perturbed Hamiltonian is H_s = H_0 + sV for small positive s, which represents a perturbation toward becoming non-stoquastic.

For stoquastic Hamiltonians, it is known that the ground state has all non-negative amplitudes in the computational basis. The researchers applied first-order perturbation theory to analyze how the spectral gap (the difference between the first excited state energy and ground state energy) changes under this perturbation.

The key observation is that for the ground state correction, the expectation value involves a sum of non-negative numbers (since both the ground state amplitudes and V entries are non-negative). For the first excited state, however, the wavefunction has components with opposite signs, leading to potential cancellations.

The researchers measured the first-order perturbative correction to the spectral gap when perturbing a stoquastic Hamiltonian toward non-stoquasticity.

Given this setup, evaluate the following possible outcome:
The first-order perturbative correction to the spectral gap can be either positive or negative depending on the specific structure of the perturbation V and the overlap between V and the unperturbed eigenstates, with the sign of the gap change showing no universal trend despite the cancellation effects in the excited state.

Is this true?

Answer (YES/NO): NO